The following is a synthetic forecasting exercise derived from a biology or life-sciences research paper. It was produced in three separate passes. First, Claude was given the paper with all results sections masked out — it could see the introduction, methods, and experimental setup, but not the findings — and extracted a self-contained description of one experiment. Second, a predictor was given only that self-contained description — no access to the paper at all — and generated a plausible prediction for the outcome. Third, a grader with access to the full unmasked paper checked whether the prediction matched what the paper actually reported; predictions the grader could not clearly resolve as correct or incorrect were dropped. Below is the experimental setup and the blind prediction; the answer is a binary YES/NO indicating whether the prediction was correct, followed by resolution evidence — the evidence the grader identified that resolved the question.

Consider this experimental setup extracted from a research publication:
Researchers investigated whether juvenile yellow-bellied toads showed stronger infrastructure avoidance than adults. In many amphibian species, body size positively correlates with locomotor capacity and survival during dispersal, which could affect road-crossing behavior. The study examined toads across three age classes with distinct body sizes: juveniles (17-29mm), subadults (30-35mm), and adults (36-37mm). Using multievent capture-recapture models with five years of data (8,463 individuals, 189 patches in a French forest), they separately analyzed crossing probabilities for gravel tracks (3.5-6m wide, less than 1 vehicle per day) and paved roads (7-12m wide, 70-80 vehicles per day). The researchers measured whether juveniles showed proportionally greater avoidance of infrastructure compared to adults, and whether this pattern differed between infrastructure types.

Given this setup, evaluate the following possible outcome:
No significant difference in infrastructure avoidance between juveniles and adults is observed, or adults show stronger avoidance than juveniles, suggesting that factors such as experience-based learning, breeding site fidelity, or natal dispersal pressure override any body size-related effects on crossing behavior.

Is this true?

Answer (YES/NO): NO